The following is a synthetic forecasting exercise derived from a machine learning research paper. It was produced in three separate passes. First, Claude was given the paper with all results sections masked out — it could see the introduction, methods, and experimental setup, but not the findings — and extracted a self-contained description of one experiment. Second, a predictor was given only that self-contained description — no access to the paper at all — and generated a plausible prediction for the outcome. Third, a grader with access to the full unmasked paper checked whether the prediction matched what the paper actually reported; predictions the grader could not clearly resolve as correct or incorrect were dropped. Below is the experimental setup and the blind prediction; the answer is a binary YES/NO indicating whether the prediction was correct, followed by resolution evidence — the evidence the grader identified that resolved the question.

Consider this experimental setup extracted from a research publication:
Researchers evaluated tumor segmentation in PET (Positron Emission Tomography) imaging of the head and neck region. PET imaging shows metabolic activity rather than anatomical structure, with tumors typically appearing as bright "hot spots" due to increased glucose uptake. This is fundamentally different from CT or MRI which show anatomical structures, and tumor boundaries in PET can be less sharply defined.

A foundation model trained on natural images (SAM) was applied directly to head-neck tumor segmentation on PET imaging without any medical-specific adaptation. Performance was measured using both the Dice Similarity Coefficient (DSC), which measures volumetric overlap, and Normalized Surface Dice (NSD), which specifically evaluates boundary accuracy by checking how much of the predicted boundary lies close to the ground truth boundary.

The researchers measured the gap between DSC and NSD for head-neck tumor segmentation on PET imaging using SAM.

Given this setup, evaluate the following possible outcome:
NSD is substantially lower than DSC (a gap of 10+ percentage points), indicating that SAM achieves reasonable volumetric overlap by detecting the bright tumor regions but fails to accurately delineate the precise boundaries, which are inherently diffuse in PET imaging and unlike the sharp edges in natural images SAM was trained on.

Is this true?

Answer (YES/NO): YES